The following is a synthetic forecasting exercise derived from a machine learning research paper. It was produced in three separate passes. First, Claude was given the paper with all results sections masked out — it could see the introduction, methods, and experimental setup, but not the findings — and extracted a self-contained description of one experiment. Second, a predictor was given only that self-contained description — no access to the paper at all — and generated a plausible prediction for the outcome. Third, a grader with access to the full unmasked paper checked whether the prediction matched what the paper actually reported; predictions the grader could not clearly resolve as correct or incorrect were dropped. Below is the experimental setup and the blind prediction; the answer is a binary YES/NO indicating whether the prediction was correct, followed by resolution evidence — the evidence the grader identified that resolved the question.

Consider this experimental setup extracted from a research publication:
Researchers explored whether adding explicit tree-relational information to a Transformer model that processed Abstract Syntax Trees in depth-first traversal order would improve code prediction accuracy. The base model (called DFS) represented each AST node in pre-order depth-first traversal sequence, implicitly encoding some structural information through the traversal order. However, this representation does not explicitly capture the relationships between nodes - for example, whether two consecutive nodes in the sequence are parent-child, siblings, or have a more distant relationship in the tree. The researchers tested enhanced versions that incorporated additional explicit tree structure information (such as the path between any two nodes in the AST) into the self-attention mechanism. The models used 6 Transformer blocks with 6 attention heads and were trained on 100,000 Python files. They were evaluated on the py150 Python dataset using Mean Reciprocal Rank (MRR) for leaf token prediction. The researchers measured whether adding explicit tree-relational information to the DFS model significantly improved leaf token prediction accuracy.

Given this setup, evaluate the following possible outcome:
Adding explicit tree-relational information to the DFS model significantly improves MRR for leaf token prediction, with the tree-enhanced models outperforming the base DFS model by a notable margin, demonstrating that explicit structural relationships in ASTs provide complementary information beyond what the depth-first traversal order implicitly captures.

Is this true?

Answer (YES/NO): NO